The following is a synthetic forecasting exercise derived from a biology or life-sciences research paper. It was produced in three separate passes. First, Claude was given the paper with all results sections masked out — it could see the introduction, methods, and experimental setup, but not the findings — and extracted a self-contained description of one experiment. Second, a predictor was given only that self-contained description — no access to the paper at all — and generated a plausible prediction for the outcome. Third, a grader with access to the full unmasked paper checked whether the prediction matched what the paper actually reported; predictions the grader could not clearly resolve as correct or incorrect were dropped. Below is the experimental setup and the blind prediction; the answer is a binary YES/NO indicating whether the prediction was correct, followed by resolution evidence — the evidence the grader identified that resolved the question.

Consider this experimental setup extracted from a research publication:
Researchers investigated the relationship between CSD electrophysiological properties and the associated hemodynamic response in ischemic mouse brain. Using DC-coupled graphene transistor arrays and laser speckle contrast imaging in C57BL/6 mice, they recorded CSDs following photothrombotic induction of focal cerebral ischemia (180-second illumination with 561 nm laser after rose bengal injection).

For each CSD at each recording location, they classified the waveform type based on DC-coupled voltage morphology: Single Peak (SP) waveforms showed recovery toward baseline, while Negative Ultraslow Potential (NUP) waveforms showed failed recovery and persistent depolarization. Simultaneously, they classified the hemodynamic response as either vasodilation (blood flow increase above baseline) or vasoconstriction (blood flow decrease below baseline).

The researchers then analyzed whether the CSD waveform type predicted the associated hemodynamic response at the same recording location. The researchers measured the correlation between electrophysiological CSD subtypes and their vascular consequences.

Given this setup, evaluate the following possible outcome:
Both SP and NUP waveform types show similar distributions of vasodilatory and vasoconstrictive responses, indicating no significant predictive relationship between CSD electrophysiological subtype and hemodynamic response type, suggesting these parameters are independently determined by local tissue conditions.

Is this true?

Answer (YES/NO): NO